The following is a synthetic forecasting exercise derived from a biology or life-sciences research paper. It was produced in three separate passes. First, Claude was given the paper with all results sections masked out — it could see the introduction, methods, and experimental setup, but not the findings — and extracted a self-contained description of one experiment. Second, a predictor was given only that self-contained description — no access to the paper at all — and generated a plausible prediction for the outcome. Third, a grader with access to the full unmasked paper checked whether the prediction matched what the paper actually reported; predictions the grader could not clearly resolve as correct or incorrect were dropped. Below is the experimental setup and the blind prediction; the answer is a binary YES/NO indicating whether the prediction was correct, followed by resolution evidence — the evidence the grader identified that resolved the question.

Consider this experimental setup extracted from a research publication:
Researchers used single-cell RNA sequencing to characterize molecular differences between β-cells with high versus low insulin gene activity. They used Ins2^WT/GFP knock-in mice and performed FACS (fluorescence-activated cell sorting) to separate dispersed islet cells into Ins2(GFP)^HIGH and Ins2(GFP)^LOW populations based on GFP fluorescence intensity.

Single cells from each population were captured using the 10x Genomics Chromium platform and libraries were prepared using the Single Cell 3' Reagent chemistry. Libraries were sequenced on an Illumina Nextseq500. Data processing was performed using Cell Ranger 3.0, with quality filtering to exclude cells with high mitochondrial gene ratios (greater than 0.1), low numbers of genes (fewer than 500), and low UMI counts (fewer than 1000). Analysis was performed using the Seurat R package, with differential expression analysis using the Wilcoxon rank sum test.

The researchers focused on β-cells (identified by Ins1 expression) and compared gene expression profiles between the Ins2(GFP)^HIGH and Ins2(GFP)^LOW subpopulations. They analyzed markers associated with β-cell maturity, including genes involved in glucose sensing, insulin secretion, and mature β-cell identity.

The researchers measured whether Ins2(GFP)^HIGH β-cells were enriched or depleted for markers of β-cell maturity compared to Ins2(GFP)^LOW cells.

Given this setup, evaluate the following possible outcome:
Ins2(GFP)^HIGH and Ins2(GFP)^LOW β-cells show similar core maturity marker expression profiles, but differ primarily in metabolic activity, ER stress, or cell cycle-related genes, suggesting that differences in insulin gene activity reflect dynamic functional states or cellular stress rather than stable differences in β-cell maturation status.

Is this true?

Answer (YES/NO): NO